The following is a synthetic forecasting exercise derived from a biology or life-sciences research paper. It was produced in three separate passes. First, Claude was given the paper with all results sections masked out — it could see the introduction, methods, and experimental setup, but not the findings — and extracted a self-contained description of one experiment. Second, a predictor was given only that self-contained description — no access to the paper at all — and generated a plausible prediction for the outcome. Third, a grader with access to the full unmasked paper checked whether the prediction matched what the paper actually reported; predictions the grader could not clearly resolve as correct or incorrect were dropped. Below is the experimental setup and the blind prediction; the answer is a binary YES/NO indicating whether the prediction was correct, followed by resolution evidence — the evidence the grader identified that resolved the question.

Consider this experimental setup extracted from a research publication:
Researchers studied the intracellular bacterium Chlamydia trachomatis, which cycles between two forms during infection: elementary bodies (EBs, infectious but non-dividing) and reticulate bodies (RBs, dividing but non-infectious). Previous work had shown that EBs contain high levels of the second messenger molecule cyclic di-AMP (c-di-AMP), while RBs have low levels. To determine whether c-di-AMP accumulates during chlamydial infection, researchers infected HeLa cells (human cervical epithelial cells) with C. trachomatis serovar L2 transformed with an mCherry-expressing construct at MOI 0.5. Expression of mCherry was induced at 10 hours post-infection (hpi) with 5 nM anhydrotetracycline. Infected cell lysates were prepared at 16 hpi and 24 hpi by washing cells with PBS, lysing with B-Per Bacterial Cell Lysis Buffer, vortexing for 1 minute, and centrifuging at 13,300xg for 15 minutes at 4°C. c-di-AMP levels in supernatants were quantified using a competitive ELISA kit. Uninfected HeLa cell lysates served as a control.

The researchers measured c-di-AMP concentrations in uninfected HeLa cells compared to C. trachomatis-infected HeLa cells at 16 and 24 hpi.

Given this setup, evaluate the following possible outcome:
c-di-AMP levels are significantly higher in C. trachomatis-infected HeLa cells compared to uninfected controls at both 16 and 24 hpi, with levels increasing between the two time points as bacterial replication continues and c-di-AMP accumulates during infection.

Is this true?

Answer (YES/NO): YES